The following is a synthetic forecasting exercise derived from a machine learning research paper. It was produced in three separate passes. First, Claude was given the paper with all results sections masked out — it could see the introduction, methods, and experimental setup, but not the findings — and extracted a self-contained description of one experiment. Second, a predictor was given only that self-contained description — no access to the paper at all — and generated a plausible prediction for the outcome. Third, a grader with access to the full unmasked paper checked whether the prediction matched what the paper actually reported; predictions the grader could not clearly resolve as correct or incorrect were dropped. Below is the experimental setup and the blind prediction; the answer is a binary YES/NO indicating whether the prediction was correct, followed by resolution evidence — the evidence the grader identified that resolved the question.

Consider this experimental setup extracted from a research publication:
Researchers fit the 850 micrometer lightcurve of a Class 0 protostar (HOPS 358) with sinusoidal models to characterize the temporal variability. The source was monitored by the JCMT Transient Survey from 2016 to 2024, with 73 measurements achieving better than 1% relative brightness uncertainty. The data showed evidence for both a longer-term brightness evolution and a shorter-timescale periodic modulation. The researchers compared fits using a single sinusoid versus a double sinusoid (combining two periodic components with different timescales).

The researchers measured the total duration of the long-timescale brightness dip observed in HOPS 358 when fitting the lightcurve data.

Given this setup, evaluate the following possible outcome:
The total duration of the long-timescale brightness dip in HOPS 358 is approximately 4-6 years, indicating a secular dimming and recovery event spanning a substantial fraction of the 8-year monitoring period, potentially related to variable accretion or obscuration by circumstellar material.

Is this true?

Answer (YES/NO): NO